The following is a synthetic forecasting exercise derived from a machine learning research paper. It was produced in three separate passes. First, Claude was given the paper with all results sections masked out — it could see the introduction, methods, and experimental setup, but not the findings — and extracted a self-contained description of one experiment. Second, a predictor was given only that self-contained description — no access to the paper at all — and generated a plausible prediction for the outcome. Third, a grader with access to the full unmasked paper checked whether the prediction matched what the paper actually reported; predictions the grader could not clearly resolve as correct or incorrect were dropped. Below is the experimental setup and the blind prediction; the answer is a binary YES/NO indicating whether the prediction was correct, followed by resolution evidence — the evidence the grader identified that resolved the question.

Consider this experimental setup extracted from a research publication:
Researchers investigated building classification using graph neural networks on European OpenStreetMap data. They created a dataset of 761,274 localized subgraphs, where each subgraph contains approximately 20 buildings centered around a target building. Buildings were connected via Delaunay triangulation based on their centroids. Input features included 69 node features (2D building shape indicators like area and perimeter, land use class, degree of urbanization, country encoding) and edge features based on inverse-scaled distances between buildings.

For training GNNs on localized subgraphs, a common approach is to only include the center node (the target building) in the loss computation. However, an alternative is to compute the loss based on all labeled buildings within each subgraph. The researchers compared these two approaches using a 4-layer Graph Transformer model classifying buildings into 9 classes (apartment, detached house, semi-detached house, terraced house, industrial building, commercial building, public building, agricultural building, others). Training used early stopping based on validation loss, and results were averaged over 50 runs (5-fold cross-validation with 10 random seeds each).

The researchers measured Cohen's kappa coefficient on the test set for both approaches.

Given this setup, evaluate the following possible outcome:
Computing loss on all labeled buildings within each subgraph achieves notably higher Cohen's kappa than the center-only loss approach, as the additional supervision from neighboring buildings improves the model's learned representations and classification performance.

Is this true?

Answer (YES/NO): YES